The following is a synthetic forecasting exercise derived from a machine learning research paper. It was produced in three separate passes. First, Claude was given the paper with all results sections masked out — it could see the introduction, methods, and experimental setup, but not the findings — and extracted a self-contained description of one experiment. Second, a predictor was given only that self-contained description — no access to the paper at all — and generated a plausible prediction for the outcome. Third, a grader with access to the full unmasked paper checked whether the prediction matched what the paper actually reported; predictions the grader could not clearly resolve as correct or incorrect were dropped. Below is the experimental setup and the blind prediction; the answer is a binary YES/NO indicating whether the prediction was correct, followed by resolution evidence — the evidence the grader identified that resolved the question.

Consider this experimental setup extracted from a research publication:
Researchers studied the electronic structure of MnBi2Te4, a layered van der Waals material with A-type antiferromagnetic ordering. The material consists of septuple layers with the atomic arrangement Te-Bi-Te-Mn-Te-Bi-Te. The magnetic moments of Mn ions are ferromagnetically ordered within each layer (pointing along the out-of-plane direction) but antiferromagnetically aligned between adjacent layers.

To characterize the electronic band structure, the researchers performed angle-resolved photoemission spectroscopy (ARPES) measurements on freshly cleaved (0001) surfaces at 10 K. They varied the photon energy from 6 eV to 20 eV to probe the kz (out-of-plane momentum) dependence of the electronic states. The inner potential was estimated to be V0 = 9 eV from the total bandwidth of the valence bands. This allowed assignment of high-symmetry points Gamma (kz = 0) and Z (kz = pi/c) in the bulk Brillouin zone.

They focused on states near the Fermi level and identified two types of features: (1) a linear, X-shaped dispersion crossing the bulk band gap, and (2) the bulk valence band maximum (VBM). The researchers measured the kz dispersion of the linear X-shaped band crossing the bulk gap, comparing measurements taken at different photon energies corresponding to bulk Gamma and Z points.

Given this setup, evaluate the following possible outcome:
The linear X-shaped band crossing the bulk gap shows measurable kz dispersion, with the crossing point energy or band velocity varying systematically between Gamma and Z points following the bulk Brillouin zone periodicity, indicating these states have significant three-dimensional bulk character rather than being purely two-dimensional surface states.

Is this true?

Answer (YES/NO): NO